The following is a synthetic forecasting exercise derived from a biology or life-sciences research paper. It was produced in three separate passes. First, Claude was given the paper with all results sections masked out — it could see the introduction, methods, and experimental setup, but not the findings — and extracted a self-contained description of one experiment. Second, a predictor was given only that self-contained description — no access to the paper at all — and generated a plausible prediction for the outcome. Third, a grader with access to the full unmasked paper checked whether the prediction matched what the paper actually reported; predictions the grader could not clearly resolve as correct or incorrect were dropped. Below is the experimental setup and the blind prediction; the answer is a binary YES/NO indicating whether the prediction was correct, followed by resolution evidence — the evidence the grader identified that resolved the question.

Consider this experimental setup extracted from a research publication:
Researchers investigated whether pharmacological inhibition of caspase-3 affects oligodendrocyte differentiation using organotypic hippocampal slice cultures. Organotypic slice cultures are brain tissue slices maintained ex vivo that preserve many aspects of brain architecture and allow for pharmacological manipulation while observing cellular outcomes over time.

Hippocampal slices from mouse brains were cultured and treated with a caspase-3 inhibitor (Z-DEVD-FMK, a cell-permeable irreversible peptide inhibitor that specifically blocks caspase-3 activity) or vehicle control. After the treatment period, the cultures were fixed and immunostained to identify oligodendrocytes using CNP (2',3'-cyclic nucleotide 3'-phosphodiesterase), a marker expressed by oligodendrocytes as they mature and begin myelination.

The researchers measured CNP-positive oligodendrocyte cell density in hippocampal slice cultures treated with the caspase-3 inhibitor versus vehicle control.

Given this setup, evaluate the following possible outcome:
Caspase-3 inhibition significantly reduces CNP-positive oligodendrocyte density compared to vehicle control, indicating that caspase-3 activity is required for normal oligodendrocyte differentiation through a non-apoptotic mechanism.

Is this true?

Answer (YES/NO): YES